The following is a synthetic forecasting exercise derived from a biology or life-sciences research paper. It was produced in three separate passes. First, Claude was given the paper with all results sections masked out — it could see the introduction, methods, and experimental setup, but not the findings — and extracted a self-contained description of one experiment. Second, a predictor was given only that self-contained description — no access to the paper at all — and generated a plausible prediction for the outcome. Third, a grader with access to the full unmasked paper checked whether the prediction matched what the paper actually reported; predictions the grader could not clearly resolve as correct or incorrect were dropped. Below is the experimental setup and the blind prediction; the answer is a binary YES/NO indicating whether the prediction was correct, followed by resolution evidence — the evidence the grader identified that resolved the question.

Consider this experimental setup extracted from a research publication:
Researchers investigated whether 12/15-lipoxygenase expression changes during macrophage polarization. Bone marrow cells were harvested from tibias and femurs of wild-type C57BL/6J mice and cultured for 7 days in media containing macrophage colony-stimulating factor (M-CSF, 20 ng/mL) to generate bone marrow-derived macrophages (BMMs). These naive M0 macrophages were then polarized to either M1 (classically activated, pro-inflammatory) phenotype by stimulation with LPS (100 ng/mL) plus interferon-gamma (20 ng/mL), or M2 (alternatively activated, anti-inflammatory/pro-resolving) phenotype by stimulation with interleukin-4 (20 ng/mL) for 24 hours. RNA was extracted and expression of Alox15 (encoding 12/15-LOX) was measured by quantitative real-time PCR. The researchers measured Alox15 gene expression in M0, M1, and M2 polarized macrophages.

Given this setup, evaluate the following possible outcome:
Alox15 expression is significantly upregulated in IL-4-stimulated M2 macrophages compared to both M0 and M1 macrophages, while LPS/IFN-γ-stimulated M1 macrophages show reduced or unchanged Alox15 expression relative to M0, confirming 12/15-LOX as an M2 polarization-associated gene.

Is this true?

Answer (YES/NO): YES